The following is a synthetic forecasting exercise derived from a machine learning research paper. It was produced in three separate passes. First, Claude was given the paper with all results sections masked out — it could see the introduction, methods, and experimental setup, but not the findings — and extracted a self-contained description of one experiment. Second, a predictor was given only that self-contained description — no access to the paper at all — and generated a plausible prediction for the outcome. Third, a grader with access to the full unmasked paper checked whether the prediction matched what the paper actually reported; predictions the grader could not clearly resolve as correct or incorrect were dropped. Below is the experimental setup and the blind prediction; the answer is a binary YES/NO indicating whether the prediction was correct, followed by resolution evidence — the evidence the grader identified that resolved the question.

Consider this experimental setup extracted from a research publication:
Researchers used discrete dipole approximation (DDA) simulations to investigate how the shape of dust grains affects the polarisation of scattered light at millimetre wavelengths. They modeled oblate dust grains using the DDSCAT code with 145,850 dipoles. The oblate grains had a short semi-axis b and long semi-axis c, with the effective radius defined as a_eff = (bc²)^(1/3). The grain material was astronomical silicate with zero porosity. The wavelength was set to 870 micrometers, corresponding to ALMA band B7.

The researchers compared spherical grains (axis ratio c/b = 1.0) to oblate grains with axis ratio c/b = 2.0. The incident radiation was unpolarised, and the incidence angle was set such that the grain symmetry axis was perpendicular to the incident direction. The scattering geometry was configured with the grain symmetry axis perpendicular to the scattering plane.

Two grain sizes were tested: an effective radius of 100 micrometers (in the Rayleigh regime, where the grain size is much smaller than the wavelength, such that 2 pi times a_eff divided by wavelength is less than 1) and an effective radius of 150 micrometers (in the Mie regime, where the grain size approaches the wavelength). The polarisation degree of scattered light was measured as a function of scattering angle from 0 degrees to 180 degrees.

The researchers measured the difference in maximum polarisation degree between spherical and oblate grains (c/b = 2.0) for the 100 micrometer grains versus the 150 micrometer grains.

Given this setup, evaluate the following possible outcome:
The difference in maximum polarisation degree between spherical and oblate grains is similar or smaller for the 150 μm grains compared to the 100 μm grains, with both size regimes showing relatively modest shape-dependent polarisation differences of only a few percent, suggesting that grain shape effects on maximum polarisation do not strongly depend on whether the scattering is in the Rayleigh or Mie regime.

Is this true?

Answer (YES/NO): NO